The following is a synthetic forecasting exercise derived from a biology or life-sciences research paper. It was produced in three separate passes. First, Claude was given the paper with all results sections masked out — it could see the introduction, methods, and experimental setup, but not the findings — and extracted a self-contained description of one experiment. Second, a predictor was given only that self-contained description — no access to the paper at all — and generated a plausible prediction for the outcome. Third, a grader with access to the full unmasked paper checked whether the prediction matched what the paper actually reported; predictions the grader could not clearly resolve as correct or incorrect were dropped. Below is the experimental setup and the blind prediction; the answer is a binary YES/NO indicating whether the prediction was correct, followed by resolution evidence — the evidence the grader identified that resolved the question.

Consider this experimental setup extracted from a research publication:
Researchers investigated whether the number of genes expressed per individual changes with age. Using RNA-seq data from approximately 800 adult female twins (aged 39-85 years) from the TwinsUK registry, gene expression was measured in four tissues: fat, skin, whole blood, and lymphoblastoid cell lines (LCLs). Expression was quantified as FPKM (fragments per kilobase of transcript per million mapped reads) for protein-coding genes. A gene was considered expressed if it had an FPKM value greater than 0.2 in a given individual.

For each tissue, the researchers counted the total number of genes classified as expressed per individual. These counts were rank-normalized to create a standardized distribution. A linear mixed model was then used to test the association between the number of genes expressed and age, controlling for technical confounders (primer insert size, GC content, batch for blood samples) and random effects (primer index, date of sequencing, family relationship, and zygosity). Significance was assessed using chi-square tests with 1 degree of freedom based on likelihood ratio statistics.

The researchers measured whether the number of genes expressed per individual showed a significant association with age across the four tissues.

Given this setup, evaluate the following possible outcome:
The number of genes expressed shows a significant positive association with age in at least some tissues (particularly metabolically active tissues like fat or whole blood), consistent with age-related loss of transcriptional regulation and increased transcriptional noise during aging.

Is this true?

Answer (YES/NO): YES